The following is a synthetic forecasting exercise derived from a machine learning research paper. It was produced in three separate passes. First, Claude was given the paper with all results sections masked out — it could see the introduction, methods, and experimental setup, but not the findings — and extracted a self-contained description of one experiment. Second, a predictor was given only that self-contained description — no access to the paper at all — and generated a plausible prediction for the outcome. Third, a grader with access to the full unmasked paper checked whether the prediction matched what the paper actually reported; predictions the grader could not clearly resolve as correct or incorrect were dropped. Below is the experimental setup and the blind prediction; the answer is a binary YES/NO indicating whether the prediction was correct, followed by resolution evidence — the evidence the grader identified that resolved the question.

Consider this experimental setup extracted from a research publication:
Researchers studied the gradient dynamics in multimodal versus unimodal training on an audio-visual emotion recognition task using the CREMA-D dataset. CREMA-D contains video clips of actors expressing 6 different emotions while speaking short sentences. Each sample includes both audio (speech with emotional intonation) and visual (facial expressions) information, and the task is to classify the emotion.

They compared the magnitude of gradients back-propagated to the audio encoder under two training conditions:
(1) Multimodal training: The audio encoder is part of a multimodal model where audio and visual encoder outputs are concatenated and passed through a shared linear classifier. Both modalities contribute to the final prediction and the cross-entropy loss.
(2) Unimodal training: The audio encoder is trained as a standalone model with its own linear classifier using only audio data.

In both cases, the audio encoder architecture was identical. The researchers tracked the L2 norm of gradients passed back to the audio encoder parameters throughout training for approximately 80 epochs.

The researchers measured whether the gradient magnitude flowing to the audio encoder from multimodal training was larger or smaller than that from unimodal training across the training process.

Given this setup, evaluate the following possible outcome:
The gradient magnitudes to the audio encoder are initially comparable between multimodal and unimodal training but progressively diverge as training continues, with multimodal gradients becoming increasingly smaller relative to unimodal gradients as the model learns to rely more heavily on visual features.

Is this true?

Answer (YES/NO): NO